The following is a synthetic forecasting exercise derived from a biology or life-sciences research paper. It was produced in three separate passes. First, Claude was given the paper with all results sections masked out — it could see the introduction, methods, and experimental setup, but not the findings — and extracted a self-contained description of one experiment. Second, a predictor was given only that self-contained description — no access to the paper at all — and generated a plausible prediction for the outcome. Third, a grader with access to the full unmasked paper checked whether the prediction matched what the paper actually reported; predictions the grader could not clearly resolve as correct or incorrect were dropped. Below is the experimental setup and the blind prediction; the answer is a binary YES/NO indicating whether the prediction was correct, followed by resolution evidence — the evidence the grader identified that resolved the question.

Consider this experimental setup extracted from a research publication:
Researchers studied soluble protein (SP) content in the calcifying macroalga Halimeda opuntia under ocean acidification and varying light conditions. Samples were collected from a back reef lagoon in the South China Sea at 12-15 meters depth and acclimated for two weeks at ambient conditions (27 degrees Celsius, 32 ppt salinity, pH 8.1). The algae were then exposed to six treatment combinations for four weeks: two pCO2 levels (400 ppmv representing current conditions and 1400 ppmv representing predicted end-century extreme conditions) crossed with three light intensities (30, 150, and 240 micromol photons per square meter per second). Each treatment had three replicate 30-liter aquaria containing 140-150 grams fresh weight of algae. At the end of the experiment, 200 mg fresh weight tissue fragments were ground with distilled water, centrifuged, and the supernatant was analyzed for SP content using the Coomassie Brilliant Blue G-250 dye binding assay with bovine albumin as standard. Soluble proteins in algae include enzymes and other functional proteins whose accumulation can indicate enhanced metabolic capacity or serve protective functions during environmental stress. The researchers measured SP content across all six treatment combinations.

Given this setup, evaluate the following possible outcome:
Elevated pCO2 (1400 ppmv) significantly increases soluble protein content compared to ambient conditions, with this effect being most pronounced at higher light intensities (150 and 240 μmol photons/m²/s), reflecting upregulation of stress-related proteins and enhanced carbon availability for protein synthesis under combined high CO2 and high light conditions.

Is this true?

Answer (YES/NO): YES